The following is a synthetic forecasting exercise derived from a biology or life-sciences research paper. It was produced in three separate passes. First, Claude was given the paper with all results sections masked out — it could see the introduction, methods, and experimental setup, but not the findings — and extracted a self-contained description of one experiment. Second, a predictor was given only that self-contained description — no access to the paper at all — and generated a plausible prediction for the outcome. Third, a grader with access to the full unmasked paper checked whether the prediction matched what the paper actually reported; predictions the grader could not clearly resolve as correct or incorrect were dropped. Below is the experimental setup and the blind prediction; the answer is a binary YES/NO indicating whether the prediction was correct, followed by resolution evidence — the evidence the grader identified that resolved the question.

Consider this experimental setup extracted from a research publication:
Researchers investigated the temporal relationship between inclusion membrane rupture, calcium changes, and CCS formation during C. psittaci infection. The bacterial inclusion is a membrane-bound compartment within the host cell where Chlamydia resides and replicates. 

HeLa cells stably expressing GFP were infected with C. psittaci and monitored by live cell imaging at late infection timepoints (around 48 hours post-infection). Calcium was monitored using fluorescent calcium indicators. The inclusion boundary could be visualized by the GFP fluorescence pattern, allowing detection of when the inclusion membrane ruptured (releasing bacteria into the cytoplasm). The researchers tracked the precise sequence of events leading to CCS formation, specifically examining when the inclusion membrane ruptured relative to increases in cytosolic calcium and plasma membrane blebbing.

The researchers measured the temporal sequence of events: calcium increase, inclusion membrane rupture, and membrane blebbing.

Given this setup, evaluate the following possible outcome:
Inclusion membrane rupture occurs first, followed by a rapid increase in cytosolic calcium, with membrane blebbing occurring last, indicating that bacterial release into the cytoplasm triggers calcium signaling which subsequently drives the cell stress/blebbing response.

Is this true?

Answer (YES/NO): NO